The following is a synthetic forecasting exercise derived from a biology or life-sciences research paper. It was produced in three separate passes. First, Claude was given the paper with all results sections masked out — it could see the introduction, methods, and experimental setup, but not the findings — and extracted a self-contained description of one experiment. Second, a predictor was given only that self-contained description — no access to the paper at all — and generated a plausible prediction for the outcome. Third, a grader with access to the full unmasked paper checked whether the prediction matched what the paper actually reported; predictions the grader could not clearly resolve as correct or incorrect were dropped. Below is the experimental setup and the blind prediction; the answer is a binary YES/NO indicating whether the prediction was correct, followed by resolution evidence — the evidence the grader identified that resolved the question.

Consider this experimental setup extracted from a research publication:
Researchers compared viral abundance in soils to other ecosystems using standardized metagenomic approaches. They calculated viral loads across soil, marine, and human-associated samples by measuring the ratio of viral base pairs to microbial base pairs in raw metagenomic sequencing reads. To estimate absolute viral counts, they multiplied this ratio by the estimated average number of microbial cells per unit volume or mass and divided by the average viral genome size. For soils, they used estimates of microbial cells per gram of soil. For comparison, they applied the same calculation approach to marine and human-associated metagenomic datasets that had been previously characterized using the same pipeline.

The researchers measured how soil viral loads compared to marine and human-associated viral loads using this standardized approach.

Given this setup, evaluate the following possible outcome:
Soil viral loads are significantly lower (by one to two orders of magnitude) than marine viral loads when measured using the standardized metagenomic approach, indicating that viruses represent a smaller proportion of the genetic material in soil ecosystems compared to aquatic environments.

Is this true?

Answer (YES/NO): YES